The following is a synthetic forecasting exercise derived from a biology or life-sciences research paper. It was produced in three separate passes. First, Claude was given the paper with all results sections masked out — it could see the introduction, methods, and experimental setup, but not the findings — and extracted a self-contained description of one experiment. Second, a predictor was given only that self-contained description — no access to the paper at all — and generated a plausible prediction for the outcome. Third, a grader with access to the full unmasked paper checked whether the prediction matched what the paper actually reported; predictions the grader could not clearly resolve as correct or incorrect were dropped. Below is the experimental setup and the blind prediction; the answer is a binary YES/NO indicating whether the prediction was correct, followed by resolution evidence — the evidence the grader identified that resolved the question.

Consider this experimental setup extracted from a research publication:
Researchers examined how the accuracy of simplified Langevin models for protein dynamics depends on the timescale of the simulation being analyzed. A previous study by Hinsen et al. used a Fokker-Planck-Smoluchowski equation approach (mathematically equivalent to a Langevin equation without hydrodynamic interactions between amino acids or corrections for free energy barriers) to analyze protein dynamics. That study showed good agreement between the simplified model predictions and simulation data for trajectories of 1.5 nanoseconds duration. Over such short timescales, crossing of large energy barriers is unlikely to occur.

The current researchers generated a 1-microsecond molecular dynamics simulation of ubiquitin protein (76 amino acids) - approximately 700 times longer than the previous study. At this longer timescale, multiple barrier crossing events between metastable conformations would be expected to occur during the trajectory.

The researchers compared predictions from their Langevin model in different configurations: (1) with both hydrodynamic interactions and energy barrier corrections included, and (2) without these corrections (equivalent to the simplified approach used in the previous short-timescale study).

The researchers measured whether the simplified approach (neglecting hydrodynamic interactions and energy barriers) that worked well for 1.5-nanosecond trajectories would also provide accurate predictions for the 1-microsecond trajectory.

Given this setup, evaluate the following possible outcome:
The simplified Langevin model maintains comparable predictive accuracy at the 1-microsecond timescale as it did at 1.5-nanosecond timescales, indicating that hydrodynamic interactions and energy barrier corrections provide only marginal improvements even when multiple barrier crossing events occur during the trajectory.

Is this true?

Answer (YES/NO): NO